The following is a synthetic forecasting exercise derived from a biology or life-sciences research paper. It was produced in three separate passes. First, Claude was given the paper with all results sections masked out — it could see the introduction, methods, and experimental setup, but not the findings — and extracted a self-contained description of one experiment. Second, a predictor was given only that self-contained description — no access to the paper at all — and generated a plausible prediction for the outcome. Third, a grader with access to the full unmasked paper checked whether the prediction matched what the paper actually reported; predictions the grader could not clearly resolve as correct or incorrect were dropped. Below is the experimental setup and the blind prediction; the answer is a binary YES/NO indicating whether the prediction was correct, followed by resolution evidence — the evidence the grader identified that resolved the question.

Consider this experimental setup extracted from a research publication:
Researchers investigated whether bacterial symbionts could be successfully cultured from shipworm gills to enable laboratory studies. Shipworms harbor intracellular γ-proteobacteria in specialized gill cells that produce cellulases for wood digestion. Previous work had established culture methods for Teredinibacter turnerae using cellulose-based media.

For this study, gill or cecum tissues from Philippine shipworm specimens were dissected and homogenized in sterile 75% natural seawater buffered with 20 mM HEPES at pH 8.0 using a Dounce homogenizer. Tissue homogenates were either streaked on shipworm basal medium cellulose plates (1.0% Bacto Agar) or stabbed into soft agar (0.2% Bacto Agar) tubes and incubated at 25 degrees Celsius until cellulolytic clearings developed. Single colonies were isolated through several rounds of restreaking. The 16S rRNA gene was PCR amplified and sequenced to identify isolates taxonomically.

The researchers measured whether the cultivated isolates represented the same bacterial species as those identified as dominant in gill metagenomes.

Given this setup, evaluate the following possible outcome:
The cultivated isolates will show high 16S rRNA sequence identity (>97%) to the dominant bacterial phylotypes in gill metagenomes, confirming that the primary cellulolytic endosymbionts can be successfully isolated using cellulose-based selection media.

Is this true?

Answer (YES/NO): YES